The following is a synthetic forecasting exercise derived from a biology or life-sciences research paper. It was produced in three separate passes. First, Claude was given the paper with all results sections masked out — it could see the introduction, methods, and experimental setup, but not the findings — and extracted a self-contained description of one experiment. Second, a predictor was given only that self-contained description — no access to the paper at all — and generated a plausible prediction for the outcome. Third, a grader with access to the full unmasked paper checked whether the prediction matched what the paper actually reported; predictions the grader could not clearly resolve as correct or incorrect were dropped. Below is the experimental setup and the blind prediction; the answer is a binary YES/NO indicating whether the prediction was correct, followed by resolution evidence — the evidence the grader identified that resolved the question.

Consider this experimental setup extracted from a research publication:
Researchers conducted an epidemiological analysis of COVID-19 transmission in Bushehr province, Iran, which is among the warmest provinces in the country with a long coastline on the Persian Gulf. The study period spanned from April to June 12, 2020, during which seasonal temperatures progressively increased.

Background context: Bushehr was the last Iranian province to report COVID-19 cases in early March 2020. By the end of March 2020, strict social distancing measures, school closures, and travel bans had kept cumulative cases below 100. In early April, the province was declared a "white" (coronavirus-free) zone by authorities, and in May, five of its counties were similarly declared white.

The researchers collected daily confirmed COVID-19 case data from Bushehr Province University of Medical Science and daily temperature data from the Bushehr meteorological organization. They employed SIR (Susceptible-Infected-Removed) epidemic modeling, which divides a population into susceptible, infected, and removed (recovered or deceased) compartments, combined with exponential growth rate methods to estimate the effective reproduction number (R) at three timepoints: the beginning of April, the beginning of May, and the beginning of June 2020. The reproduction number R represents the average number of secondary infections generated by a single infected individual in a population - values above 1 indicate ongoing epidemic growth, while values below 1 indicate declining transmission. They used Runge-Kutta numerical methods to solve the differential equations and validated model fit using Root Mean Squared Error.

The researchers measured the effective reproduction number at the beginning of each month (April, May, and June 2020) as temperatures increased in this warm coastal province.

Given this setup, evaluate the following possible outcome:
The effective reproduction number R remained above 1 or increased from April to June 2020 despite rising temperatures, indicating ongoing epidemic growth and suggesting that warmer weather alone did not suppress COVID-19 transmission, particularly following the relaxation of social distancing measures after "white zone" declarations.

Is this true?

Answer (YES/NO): YES